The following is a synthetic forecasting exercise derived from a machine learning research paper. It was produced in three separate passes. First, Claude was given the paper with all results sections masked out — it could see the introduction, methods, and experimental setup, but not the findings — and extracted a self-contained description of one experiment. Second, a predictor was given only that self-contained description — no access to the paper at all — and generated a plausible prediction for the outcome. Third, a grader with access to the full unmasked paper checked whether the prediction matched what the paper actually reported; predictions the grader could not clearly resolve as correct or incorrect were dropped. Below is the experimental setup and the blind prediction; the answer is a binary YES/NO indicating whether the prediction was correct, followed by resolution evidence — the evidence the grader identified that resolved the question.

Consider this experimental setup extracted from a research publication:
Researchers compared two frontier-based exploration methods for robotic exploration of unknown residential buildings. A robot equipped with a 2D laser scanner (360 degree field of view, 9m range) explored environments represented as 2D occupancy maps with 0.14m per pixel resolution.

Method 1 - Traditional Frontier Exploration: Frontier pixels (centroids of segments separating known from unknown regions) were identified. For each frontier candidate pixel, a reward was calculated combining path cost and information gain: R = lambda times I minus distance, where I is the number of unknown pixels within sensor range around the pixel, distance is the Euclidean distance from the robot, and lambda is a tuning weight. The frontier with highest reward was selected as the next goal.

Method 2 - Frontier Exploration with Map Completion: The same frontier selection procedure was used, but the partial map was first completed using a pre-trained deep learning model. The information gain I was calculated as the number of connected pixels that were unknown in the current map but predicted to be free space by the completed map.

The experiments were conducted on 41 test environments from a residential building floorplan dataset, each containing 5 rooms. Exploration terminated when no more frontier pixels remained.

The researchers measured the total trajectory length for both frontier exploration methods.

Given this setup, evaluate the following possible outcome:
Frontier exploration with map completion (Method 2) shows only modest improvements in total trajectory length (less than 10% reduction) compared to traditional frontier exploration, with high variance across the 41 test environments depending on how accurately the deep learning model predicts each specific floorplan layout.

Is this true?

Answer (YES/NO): NO